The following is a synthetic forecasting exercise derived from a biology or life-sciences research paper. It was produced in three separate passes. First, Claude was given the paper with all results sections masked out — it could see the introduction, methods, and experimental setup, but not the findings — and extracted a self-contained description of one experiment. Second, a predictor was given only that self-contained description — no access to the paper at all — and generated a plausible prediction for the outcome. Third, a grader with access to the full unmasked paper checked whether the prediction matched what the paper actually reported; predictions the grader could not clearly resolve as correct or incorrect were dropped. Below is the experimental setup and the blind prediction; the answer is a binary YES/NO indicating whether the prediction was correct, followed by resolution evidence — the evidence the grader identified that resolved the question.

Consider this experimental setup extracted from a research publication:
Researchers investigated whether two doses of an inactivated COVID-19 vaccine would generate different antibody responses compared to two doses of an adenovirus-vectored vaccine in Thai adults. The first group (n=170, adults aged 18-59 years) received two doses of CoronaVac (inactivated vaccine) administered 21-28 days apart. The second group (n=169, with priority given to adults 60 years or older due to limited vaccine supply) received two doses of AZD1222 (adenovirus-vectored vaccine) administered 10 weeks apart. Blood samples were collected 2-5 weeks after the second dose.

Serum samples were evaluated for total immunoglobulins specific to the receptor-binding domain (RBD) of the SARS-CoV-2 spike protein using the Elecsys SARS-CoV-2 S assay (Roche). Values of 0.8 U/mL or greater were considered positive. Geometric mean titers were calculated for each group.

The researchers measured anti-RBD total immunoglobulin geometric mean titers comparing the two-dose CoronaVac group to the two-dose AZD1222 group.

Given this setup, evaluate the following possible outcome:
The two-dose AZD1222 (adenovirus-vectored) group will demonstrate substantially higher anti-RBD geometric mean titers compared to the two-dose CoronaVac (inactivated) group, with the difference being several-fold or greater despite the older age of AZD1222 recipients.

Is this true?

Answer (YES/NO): YES